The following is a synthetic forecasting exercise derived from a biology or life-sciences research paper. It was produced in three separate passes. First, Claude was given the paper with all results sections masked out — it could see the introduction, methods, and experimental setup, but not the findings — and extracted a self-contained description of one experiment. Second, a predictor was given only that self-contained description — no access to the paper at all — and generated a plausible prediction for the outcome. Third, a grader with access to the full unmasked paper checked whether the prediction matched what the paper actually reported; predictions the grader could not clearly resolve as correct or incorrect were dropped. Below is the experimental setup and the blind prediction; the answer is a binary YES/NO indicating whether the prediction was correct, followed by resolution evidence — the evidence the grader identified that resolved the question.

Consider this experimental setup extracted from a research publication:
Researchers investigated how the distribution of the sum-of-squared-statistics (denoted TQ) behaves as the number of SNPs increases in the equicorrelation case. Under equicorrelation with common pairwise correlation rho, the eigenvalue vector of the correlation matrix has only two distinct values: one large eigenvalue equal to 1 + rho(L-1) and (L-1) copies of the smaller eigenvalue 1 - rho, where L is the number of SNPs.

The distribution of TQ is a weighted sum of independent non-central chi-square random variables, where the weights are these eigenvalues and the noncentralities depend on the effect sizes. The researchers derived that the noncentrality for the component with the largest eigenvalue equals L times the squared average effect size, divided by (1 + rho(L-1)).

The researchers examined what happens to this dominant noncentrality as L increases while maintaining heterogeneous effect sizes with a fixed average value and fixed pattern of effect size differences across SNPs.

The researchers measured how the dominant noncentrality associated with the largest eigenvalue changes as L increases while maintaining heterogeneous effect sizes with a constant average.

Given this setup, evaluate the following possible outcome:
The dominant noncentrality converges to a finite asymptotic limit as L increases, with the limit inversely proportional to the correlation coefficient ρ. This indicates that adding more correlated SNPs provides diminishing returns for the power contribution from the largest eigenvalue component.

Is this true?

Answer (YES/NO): YES